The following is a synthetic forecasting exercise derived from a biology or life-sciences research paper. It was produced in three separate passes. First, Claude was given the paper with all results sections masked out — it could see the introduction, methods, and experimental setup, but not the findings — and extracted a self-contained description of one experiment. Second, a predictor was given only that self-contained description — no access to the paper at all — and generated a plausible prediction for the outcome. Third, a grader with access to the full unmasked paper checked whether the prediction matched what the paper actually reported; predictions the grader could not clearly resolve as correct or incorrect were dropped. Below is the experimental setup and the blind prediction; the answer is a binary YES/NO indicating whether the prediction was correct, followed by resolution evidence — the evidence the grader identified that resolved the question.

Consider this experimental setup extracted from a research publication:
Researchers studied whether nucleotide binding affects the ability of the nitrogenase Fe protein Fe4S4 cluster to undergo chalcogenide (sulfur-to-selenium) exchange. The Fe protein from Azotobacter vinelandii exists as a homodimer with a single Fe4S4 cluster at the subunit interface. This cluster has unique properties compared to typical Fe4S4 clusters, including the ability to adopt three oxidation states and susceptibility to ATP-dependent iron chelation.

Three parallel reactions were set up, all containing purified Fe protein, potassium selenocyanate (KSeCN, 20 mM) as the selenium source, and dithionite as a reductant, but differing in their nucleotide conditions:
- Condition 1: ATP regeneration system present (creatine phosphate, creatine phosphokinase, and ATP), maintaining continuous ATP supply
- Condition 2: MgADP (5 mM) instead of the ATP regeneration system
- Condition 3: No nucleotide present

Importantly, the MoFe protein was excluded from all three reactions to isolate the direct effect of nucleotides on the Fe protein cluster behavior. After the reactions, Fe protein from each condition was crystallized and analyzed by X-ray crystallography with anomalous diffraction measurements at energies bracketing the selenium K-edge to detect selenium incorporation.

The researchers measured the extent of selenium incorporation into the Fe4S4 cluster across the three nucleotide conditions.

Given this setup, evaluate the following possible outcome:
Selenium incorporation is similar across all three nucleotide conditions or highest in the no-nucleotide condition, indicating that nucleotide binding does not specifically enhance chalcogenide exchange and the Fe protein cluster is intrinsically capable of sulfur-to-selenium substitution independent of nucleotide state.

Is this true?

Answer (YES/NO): NO